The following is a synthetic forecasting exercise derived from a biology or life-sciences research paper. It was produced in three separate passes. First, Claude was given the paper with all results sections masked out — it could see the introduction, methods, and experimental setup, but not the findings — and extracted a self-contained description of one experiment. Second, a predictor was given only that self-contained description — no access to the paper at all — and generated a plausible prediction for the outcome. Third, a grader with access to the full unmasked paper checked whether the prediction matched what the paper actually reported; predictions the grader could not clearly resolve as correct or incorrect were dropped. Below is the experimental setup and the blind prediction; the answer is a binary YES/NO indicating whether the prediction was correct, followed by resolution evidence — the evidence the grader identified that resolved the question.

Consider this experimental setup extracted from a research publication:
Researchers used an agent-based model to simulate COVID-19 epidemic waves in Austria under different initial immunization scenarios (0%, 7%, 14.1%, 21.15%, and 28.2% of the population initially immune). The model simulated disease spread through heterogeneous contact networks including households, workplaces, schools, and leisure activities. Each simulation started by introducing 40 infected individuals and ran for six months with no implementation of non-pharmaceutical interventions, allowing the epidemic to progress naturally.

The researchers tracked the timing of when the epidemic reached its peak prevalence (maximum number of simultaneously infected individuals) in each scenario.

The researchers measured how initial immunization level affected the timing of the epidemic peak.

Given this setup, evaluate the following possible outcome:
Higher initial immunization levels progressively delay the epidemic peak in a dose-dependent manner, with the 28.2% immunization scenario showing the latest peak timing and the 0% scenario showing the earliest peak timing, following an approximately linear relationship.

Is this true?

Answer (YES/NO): NO